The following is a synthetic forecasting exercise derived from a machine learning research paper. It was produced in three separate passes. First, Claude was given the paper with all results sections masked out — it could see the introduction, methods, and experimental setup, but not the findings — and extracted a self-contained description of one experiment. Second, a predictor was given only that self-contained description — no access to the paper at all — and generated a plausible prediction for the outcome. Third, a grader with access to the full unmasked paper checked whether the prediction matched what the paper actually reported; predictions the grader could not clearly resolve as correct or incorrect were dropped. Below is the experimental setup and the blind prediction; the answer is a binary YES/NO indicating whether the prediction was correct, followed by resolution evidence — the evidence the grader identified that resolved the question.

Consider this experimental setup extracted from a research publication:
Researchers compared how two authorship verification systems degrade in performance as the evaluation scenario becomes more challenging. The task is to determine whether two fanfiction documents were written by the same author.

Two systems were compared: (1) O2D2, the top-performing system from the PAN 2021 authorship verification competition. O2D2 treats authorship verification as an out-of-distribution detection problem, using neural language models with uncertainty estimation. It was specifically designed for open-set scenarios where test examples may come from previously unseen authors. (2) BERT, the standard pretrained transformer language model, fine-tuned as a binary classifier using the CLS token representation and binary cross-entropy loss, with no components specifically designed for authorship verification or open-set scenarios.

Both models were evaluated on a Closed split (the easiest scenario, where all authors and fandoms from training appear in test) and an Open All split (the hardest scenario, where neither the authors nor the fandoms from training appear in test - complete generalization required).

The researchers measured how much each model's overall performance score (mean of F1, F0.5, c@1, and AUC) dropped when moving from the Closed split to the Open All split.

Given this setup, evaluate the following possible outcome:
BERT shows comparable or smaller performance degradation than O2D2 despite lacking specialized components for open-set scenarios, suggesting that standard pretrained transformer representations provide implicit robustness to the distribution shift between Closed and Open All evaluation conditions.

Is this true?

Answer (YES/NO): YES